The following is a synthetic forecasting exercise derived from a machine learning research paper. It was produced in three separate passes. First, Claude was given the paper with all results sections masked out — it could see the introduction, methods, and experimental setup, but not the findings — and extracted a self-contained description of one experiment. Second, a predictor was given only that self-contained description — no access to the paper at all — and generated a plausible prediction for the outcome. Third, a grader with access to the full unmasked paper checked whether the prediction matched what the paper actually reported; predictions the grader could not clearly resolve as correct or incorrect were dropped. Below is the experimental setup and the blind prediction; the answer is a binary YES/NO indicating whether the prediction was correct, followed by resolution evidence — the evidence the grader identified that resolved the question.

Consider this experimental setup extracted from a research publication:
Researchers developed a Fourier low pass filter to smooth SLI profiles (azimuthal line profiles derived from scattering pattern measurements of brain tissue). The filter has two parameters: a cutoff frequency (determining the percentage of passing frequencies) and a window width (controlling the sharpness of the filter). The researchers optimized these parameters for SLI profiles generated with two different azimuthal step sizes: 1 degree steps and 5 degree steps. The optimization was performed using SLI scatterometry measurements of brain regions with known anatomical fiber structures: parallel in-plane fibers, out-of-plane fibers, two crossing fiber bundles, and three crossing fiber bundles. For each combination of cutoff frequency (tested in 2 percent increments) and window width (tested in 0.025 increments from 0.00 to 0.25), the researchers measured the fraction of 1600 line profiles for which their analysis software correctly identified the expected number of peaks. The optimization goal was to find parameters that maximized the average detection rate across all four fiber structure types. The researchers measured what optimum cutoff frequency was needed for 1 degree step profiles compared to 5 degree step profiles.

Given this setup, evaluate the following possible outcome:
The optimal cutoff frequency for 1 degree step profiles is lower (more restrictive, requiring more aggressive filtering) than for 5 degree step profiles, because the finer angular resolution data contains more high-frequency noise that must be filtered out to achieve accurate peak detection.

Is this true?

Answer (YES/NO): YES